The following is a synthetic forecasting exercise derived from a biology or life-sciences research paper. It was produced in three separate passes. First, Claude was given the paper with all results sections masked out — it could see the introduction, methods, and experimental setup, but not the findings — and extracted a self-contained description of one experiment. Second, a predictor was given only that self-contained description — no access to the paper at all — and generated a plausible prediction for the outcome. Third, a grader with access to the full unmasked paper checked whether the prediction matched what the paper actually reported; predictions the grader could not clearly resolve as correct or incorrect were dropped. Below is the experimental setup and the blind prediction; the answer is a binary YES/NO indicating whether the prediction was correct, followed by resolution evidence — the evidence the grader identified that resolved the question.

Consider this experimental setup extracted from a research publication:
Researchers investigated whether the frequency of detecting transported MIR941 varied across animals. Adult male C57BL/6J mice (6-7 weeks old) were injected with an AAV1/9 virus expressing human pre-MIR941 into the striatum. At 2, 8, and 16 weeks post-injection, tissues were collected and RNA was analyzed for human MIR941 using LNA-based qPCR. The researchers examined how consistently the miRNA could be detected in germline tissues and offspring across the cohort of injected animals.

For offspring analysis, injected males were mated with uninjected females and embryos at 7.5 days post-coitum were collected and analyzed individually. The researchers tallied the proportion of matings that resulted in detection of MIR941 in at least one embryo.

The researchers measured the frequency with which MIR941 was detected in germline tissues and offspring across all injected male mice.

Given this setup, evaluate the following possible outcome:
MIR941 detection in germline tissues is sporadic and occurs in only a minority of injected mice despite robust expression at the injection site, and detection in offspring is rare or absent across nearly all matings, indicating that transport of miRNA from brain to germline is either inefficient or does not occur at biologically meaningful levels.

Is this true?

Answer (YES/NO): NO